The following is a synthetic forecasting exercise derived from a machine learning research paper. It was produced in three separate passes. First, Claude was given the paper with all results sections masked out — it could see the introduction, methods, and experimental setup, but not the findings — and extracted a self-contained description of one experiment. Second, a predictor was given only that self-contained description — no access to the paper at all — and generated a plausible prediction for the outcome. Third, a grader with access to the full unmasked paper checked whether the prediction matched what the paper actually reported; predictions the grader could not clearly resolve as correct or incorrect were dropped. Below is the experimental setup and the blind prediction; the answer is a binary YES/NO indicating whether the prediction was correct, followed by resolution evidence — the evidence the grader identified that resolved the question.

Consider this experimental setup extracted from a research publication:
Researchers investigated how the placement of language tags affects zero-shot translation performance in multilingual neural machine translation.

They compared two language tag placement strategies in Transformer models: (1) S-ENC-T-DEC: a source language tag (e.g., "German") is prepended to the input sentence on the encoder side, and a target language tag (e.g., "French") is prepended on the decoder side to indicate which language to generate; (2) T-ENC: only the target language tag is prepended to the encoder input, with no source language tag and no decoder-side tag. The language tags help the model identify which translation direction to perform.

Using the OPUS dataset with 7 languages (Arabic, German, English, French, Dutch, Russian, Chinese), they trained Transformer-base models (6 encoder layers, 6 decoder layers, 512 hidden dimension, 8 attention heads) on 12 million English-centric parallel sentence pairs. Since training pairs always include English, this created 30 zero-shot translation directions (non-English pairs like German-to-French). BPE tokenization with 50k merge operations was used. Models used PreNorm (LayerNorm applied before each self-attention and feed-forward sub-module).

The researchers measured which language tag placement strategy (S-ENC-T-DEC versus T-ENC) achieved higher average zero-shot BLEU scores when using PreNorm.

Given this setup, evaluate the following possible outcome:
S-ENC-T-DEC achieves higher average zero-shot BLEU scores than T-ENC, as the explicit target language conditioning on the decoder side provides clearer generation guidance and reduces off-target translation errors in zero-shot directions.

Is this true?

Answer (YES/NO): NO